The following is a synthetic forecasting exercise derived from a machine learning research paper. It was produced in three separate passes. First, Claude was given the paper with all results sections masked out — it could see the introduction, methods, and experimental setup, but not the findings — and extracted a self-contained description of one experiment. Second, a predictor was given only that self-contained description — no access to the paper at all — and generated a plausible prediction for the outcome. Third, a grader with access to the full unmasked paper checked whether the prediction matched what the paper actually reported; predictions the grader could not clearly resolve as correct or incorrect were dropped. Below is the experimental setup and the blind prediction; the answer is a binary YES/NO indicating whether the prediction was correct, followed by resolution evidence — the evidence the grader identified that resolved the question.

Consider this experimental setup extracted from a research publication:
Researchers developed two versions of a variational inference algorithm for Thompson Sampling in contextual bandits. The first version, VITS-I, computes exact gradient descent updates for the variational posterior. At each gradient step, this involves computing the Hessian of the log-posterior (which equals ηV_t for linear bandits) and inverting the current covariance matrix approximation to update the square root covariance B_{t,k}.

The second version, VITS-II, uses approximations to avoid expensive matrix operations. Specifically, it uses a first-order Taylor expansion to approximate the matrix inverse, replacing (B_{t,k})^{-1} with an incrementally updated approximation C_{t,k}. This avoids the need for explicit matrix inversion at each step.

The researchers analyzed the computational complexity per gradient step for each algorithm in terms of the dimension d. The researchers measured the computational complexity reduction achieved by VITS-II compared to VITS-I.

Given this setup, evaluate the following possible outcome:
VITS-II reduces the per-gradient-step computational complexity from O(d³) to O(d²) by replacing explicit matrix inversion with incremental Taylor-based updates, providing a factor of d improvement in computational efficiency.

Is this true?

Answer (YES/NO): YES